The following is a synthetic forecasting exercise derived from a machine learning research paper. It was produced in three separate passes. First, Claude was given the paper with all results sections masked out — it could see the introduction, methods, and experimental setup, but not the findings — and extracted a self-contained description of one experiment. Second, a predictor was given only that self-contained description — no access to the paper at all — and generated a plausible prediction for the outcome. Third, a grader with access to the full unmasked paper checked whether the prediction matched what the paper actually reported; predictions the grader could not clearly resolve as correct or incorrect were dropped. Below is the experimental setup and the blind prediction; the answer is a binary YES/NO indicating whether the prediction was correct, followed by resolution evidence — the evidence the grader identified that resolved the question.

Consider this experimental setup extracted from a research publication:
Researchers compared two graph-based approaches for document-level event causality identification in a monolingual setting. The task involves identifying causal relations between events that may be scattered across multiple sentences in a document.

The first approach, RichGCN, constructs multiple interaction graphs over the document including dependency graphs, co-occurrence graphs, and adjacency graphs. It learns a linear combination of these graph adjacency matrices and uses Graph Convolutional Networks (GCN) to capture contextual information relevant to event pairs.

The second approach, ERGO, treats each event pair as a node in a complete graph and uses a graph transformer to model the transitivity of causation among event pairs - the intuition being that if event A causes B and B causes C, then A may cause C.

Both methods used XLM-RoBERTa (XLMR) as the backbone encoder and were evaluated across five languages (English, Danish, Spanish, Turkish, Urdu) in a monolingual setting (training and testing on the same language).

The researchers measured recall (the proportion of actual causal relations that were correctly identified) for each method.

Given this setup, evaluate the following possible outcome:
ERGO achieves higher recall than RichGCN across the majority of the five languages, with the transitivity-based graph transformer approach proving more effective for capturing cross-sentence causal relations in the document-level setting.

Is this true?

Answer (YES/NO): NO